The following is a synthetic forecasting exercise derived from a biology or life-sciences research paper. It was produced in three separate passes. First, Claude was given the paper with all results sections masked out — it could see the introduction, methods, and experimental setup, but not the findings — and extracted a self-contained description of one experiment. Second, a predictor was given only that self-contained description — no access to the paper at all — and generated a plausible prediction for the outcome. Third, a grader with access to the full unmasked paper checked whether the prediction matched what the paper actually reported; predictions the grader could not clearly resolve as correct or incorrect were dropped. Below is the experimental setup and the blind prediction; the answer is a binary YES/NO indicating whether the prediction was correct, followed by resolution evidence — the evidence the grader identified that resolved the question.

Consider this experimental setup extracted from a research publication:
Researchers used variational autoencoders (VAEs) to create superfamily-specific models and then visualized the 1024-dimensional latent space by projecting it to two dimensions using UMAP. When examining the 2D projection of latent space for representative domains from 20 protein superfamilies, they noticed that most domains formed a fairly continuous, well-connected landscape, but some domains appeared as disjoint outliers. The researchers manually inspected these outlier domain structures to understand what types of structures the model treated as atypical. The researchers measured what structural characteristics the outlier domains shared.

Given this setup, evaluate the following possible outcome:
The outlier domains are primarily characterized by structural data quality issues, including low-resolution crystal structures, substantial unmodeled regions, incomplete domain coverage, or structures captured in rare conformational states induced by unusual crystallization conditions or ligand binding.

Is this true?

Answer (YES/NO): NO